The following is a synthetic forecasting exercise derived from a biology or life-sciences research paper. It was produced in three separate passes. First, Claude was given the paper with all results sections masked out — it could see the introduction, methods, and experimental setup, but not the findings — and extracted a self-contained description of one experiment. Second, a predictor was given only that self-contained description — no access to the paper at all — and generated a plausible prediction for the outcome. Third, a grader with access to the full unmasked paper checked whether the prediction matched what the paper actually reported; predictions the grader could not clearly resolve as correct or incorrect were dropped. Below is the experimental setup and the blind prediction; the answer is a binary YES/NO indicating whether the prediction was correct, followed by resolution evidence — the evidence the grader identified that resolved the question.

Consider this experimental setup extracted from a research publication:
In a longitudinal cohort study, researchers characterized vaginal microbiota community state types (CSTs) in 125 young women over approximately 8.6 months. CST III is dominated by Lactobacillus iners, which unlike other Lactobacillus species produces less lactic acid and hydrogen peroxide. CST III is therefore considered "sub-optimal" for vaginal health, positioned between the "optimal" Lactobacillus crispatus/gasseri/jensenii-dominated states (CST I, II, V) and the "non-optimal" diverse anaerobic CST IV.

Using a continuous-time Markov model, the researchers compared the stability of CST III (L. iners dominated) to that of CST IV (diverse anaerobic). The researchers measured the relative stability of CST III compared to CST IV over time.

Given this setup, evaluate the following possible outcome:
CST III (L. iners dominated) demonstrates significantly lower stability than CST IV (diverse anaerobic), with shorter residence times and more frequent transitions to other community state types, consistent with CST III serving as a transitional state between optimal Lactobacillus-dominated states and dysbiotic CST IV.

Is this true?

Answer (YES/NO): NO